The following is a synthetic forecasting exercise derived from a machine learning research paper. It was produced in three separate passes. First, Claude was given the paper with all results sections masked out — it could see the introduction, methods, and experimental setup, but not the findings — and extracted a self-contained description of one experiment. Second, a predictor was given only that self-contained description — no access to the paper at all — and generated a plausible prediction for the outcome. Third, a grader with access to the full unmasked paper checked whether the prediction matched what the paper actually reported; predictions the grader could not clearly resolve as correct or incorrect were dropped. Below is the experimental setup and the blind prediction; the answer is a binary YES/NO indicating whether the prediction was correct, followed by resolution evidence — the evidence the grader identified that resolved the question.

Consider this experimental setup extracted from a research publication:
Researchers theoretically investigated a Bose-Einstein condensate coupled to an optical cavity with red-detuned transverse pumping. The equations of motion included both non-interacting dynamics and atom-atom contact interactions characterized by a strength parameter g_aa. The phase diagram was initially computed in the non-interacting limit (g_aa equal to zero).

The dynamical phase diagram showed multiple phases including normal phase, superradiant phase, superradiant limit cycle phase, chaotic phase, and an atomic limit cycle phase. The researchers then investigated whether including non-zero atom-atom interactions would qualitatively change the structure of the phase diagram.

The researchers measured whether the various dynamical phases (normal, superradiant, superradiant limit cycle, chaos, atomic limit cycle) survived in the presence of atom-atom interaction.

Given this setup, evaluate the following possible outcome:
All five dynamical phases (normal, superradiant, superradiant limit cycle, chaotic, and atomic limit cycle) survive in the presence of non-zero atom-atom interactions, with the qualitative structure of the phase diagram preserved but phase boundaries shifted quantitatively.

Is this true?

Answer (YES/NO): YES